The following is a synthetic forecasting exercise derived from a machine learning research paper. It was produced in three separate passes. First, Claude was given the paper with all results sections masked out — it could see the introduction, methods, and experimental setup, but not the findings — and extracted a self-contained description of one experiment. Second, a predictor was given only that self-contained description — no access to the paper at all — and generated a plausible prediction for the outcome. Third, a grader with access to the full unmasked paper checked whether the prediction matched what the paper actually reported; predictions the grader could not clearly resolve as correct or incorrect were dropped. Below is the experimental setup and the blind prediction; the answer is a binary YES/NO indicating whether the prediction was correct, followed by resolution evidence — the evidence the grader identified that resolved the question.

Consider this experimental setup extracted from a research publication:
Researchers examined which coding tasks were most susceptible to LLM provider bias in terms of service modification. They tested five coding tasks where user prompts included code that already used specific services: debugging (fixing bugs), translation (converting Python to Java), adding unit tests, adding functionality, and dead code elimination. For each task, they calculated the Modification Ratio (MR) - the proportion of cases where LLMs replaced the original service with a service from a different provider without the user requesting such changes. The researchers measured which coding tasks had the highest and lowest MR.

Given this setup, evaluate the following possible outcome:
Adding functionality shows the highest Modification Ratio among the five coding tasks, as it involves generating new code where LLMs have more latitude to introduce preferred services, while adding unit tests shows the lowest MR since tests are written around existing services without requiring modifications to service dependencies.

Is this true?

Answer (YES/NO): NO